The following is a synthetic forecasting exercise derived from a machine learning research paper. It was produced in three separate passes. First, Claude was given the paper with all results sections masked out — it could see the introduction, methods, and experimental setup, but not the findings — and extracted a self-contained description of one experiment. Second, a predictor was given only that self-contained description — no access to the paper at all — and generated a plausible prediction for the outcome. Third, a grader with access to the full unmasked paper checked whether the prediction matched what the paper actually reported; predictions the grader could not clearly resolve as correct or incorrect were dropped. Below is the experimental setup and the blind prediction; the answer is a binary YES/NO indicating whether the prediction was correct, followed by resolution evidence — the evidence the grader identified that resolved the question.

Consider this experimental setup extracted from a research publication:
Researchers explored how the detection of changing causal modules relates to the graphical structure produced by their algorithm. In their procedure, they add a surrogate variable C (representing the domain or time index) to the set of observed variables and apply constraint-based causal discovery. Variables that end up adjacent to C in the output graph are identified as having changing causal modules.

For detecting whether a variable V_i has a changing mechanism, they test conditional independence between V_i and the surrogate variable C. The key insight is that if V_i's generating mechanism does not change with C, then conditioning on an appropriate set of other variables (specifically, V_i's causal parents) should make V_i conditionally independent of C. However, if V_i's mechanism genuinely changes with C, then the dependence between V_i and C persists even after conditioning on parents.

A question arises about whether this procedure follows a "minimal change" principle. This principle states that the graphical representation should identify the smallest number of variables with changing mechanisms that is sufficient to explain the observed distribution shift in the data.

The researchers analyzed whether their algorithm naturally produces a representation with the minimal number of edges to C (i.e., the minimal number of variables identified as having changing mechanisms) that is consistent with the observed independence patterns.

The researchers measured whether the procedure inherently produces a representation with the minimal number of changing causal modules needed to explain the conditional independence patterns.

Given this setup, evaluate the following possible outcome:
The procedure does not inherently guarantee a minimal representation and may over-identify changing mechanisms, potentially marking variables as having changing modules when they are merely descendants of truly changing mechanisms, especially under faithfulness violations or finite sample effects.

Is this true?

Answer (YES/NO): NO